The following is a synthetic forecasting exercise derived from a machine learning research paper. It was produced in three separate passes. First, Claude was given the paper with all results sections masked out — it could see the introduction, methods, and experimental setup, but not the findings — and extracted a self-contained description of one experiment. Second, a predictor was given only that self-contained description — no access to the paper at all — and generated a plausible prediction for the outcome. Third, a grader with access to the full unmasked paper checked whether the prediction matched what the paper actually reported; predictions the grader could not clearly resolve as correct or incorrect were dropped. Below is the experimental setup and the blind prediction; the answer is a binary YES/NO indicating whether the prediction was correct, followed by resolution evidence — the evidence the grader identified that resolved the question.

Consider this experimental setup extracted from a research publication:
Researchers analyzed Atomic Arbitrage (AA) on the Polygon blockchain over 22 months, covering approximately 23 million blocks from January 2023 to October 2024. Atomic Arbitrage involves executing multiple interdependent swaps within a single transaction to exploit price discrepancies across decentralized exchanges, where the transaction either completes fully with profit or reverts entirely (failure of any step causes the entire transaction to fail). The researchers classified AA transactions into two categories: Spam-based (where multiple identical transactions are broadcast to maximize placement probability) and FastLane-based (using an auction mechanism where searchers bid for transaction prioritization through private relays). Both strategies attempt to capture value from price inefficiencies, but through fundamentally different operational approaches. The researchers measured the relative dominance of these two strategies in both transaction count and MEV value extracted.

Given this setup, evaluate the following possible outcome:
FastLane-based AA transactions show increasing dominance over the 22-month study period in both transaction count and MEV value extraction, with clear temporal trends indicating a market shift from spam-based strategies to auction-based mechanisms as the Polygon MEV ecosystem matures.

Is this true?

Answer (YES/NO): NO